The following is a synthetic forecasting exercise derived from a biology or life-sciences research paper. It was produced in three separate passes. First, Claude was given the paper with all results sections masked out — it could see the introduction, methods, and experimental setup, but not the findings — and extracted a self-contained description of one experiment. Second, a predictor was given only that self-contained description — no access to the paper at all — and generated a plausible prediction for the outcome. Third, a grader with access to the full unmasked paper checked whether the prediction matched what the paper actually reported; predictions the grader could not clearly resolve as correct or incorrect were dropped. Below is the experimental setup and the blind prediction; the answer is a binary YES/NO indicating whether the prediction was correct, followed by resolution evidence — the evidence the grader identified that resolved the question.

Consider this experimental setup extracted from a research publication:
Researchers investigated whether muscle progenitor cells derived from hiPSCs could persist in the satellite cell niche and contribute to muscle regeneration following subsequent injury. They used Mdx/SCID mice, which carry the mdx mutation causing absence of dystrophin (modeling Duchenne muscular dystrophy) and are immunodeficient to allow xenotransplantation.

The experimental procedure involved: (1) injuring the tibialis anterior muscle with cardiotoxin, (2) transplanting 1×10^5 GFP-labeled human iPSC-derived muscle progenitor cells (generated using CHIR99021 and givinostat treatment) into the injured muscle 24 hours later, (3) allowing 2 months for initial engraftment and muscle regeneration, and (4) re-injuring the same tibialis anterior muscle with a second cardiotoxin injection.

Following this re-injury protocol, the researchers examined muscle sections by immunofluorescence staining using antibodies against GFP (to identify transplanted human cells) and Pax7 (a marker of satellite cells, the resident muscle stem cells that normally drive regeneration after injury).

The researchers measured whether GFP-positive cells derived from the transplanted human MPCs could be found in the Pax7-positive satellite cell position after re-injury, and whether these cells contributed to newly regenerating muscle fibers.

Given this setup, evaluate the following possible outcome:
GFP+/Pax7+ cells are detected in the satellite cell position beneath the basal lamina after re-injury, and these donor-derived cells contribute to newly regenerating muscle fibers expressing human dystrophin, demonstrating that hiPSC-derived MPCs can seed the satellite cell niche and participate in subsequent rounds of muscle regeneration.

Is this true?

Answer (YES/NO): YES